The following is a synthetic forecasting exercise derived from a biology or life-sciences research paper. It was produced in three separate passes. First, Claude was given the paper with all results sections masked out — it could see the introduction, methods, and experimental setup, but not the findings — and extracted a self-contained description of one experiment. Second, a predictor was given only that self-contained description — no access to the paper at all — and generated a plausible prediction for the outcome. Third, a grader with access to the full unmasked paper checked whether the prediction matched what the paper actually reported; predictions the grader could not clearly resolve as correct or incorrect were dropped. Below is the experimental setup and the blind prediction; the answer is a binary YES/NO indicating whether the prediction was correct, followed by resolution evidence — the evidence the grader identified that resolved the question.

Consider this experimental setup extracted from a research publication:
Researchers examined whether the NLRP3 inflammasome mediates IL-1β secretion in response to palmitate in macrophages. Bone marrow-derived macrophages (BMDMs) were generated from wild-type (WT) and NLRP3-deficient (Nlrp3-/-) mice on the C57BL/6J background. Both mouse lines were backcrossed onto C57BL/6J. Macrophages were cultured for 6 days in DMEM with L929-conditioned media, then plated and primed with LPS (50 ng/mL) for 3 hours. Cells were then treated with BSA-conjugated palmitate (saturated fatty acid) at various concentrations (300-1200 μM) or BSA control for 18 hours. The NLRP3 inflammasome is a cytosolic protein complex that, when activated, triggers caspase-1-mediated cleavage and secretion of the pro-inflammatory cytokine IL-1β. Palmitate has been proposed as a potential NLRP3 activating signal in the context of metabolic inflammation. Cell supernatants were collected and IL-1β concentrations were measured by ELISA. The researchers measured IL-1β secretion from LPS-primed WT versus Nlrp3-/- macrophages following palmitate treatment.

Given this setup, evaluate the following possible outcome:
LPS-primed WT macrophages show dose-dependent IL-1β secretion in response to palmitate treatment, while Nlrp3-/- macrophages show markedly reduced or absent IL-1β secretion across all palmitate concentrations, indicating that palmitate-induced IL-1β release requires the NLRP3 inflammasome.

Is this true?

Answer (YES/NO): YES